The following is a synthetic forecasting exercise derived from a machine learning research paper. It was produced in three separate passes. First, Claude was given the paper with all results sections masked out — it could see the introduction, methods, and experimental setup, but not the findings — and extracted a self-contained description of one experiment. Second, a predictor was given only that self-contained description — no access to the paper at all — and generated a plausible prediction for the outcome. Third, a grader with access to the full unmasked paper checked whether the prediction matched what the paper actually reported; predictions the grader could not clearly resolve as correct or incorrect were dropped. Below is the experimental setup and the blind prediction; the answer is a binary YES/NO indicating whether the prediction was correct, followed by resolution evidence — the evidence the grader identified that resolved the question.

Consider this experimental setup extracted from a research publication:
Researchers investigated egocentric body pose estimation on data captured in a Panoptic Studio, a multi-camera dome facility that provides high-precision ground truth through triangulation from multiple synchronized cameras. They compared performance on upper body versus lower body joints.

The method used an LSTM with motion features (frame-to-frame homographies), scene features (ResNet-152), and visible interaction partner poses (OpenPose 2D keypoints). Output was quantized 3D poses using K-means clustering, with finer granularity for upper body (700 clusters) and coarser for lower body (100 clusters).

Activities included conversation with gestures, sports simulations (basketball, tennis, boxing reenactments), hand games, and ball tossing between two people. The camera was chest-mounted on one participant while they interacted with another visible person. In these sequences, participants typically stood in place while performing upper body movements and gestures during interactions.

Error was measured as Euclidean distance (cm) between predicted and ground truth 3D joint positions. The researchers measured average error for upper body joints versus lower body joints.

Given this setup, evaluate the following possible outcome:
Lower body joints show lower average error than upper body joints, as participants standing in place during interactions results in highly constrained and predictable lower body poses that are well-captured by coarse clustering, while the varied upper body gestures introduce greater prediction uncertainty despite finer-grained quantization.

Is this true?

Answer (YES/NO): NO